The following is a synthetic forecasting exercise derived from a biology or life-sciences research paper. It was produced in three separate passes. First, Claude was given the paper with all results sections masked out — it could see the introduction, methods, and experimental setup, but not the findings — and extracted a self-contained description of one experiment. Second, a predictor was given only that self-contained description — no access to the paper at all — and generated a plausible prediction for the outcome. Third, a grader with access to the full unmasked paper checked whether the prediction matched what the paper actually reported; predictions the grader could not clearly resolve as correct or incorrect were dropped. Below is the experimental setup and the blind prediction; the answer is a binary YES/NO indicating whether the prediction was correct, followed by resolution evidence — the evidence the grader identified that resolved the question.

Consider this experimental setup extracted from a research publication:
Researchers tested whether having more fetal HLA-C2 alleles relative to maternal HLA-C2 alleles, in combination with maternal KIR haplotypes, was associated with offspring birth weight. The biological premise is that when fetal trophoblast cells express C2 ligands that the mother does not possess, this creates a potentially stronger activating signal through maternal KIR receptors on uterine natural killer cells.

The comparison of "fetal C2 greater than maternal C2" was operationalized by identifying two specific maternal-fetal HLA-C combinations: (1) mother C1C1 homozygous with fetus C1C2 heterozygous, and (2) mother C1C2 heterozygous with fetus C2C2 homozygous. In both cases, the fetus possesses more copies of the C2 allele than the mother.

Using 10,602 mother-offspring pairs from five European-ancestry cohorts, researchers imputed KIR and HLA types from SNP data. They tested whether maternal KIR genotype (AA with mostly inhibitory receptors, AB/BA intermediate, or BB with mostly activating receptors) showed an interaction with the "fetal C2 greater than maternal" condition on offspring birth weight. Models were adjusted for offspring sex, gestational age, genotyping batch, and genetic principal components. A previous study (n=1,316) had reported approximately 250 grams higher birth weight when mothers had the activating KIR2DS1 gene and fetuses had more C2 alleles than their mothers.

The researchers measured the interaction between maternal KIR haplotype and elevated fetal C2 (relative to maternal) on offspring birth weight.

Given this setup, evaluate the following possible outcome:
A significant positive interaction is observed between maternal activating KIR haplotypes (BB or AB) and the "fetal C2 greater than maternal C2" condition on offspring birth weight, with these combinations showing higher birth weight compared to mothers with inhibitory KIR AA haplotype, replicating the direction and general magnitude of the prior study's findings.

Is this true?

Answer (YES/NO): NO